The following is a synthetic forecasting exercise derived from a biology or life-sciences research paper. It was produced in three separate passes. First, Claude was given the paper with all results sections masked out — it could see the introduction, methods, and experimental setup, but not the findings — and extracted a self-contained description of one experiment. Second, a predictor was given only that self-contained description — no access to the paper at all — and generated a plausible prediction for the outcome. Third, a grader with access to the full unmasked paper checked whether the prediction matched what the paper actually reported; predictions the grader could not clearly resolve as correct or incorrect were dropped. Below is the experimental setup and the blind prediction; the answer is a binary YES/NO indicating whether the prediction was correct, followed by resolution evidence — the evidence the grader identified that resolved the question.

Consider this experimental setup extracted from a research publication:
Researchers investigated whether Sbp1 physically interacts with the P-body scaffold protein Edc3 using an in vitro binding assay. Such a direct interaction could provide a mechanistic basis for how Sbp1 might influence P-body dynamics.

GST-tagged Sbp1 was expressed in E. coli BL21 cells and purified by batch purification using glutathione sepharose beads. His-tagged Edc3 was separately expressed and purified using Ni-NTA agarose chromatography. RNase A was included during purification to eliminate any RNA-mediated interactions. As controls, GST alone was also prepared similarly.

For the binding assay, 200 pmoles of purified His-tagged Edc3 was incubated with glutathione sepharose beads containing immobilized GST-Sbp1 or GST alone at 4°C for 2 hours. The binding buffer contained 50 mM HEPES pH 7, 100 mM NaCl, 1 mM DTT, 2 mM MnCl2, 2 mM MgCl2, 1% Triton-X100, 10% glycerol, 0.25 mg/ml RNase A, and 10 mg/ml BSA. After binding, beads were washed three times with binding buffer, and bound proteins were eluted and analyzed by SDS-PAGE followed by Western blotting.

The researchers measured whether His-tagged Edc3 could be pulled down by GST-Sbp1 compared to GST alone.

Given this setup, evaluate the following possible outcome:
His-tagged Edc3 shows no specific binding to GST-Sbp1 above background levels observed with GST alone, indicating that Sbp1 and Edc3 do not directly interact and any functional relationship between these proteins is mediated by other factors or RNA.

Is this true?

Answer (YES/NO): NO